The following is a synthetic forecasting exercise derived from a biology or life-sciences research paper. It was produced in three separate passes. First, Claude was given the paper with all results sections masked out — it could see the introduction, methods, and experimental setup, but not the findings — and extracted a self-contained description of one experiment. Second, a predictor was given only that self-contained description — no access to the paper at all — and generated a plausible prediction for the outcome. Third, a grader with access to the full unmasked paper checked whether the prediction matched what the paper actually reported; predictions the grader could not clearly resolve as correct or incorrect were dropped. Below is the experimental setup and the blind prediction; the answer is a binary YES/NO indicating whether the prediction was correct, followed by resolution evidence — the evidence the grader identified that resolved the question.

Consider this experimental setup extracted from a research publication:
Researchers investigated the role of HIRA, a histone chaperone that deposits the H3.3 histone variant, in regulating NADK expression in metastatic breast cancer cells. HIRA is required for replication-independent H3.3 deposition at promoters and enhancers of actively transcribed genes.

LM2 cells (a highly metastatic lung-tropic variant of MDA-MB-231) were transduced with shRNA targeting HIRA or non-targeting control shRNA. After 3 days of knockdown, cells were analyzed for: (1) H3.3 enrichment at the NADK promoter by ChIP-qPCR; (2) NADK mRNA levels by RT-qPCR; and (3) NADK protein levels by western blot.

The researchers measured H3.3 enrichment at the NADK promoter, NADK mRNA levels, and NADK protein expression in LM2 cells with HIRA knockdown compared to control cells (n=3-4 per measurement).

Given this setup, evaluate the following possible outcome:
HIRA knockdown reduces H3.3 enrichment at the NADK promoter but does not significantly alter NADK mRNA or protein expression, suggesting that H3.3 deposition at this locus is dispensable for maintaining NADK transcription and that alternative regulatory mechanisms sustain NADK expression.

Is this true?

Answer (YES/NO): NO